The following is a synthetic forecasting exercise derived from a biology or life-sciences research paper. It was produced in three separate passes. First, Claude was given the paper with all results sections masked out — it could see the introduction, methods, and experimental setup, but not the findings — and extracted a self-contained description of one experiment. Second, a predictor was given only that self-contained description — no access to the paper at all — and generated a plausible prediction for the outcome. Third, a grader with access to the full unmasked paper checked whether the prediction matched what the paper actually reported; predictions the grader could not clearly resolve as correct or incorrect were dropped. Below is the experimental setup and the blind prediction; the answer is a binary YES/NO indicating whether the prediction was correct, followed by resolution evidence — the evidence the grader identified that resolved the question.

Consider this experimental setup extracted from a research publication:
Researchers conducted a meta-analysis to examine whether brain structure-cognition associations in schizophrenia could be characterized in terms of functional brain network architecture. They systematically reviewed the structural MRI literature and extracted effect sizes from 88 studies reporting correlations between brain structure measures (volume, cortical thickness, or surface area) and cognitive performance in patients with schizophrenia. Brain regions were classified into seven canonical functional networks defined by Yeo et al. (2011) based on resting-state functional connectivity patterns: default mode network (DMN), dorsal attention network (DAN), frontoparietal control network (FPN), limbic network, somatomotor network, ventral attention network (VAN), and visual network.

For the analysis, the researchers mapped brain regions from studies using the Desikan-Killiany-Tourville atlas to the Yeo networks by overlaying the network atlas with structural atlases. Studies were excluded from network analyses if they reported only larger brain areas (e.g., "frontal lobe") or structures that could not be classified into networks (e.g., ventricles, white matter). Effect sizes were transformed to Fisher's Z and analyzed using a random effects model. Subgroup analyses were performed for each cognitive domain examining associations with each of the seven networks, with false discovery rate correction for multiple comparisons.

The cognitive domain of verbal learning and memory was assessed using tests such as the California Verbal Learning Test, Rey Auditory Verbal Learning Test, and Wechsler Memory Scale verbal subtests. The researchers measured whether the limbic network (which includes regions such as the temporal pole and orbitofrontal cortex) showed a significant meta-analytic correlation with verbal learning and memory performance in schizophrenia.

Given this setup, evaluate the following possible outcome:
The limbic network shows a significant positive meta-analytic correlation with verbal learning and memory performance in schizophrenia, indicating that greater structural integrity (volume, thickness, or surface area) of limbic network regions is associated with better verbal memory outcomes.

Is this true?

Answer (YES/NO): NO